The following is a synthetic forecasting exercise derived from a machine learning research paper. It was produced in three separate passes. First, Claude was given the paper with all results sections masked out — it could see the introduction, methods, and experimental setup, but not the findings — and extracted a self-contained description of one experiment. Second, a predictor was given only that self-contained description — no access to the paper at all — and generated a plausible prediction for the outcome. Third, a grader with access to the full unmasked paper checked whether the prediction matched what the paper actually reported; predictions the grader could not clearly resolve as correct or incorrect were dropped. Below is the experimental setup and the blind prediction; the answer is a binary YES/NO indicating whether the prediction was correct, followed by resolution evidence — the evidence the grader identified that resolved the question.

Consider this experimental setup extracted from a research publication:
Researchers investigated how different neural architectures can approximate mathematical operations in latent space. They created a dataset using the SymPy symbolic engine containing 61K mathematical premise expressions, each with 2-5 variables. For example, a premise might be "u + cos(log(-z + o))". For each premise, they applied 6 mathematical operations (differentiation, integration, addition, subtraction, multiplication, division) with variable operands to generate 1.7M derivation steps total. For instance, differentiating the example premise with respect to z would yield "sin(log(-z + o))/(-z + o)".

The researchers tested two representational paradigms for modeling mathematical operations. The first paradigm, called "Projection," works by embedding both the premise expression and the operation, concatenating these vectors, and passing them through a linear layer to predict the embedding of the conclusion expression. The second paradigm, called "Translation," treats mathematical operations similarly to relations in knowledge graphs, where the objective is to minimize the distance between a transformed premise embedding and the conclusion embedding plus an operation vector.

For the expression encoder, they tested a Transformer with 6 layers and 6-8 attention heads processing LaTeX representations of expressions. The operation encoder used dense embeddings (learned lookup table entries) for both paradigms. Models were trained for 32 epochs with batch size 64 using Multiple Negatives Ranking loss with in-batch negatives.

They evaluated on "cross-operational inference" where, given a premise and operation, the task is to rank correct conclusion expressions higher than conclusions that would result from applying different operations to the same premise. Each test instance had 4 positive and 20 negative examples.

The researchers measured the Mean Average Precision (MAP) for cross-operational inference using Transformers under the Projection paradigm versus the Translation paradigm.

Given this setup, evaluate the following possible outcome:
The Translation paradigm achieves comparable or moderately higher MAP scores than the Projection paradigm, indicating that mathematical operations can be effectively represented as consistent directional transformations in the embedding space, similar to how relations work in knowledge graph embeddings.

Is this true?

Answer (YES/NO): NO